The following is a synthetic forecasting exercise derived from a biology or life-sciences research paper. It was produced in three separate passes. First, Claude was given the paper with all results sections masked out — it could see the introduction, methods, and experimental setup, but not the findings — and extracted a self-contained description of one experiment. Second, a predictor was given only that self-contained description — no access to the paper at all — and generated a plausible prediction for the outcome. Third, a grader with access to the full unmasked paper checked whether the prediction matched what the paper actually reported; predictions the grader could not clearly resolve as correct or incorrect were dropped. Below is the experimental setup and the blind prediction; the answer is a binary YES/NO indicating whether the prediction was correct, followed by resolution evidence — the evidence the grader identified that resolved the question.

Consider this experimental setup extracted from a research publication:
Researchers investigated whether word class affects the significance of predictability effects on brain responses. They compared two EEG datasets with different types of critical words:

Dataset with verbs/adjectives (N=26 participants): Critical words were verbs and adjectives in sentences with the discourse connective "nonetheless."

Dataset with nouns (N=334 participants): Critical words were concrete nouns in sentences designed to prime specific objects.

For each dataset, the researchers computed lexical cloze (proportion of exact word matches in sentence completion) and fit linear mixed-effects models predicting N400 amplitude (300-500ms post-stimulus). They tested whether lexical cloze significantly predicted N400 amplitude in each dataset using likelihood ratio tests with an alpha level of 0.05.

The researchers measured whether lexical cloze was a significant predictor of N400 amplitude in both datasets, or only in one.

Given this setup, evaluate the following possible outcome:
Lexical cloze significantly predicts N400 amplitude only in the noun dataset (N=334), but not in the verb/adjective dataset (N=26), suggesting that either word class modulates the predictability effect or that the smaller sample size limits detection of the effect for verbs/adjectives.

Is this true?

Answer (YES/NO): YES